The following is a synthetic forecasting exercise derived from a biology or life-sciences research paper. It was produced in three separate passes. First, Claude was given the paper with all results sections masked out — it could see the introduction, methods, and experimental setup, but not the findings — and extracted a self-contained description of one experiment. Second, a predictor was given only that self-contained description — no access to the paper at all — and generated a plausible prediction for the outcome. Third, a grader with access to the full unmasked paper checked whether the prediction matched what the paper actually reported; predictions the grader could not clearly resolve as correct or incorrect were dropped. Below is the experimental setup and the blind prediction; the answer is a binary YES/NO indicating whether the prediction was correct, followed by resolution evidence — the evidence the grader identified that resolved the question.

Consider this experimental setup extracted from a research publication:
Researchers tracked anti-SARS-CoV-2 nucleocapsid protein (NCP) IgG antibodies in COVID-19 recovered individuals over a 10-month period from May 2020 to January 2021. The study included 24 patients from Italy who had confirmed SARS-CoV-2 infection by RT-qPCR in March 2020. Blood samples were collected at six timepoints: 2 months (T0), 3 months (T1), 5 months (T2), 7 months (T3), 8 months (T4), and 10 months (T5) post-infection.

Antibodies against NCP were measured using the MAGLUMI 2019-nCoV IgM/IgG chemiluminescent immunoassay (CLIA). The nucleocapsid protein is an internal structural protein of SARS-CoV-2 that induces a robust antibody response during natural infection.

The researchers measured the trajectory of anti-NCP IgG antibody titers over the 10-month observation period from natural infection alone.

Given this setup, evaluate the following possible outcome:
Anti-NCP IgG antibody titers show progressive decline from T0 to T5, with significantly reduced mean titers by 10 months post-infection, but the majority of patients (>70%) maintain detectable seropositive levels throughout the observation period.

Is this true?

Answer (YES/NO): YES